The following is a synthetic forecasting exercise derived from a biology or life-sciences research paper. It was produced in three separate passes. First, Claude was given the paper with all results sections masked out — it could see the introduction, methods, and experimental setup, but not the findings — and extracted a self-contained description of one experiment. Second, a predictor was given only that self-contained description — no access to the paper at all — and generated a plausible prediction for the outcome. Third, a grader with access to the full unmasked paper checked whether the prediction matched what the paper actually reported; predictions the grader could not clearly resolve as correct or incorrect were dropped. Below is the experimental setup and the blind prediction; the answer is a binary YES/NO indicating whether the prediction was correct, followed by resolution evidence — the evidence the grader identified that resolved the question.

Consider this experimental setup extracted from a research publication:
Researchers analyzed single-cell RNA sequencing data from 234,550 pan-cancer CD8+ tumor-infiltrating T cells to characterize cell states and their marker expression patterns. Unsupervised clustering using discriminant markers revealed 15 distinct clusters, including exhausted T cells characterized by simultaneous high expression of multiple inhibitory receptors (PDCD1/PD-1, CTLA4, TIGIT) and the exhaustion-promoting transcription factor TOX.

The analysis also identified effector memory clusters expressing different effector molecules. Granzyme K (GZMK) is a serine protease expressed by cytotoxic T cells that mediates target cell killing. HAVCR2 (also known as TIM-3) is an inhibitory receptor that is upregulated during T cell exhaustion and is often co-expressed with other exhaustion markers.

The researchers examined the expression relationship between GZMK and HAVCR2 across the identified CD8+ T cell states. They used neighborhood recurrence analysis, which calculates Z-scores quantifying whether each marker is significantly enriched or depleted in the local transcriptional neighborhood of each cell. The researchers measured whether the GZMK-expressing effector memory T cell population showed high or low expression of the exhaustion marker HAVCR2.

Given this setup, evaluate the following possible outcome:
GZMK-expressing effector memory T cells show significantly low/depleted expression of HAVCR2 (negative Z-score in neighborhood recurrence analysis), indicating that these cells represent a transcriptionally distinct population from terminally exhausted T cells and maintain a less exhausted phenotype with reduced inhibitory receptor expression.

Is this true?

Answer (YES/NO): YES